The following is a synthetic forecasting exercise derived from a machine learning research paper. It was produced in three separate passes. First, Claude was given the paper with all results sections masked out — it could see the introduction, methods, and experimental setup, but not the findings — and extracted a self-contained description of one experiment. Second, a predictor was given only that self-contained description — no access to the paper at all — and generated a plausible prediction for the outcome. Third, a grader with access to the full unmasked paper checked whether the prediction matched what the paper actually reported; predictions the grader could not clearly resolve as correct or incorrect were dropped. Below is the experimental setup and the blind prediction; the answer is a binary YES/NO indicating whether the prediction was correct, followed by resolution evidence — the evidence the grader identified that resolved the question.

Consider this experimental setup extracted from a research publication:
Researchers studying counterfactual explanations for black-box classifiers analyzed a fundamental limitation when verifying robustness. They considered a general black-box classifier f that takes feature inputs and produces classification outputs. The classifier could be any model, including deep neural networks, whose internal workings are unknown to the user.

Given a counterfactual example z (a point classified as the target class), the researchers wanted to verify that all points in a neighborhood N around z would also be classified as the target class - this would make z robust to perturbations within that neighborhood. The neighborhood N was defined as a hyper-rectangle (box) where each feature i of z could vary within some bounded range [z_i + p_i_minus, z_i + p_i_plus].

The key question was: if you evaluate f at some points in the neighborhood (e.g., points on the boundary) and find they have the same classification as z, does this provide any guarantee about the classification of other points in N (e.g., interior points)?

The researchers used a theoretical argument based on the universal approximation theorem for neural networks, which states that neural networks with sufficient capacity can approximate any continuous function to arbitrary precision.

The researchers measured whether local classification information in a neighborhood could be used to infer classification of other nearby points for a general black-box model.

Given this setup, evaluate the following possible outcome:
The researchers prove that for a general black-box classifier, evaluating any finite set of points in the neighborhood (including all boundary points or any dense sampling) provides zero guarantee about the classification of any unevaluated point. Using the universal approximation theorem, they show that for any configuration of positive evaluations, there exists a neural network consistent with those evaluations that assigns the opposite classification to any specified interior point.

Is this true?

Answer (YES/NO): YES